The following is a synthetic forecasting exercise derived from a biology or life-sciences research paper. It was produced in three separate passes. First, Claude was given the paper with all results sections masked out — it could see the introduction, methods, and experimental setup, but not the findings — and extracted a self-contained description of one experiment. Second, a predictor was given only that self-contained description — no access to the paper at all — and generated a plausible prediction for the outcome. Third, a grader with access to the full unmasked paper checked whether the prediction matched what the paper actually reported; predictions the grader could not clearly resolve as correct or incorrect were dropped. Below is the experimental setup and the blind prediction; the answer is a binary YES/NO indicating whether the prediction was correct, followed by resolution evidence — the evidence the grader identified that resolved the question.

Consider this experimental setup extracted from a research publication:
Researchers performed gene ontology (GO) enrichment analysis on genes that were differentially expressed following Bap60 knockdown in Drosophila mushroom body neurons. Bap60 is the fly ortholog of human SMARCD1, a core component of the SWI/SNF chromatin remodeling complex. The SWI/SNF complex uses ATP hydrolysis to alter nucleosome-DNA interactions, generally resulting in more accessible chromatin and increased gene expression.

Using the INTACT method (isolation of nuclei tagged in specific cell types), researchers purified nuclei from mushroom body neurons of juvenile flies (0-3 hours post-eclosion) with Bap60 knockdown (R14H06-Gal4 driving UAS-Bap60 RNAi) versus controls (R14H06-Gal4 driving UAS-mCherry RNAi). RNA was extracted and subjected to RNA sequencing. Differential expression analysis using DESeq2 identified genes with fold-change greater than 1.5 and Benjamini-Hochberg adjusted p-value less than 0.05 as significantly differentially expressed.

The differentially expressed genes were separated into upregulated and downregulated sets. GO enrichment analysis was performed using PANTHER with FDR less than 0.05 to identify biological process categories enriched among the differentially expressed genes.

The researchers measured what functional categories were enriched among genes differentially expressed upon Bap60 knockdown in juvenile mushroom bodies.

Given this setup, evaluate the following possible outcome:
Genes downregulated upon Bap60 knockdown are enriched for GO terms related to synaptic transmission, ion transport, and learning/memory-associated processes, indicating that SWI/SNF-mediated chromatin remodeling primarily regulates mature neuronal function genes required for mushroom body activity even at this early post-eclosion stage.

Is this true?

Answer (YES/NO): NO